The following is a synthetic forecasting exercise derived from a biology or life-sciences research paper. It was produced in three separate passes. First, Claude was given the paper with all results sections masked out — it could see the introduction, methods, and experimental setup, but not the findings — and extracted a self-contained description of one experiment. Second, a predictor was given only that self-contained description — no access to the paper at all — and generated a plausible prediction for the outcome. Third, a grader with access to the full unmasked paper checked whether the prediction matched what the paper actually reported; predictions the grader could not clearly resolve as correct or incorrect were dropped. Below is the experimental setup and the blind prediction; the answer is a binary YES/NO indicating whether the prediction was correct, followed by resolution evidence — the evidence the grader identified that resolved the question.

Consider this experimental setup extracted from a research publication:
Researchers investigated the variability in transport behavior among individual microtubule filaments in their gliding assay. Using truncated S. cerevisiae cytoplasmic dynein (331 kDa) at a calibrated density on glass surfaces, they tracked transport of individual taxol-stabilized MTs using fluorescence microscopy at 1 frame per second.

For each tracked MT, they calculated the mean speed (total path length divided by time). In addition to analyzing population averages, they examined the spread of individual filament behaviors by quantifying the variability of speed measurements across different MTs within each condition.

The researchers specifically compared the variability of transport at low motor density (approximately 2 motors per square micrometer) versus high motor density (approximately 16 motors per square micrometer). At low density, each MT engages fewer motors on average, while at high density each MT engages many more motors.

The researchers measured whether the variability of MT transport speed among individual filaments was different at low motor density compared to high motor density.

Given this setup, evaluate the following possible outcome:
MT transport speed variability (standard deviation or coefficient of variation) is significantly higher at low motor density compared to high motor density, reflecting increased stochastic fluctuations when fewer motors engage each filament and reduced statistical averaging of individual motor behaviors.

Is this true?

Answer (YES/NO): YES